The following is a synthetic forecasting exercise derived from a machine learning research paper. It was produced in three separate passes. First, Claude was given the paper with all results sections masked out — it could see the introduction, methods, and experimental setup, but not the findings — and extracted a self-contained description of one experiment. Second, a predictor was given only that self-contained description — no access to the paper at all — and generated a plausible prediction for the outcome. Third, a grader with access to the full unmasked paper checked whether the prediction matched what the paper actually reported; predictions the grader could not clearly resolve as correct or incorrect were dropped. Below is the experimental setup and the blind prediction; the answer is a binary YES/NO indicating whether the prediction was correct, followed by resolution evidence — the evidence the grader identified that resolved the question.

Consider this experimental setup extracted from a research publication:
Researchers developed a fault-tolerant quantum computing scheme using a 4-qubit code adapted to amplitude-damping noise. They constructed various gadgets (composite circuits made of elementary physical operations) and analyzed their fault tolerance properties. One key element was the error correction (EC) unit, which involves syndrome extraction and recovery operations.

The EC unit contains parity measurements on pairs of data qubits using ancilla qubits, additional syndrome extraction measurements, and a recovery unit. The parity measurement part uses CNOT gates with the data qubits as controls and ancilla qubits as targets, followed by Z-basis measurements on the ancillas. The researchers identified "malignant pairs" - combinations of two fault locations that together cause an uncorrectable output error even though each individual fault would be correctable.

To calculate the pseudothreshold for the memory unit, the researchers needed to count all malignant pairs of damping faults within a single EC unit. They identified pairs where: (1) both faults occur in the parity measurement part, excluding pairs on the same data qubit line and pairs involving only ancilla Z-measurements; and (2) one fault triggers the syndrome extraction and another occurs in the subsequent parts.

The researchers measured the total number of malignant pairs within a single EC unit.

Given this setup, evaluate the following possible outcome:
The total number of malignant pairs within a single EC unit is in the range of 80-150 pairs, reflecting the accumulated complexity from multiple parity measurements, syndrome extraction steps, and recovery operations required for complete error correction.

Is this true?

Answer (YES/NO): YES